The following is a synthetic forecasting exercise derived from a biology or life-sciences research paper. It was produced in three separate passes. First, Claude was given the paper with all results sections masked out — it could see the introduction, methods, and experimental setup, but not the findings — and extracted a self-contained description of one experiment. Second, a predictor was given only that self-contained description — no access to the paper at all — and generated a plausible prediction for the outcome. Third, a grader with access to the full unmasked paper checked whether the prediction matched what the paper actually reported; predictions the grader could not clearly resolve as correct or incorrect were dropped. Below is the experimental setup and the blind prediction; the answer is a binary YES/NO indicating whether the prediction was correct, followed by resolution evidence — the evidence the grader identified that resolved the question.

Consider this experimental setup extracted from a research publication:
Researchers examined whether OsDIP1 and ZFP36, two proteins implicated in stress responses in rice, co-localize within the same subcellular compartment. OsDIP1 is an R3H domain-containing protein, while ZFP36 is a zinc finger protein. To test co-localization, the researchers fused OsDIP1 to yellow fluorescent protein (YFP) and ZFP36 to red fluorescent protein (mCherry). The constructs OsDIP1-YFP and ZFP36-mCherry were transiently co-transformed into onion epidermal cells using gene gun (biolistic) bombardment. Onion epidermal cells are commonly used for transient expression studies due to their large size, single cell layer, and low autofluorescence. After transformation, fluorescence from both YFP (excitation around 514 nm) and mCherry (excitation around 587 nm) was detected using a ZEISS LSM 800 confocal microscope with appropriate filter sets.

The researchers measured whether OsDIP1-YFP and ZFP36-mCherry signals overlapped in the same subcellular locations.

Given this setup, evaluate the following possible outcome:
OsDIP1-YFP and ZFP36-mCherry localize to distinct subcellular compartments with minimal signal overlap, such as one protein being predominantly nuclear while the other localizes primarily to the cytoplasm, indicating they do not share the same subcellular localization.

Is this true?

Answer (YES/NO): NO